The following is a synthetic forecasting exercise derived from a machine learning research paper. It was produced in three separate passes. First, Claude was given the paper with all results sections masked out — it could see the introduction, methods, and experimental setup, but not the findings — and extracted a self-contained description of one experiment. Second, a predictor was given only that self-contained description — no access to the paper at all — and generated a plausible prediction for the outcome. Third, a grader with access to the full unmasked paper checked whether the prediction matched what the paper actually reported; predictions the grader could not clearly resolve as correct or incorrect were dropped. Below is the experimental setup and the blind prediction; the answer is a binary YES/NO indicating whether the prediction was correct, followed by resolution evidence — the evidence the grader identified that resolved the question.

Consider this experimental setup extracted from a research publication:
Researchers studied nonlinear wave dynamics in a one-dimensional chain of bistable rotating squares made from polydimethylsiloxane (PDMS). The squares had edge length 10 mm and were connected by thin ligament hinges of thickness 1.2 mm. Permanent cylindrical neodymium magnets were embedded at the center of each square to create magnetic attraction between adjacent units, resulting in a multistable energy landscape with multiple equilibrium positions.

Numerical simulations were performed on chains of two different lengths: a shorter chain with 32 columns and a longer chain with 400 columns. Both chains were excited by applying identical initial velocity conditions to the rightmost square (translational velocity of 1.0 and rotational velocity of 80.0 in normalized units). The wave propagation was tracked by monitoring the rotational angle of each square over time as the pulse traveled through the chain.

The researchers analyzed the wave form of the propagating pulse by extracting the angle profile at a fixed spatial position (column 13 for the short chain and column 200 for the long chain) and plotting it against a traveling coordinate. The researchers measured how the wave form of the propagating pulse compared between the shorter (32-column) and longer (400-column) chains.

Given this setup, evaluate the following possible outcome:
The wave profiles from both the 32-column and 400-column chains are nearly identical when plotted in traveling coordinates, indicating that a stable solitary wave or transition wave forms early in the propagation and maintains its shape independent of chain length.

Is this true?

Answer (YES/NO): NO